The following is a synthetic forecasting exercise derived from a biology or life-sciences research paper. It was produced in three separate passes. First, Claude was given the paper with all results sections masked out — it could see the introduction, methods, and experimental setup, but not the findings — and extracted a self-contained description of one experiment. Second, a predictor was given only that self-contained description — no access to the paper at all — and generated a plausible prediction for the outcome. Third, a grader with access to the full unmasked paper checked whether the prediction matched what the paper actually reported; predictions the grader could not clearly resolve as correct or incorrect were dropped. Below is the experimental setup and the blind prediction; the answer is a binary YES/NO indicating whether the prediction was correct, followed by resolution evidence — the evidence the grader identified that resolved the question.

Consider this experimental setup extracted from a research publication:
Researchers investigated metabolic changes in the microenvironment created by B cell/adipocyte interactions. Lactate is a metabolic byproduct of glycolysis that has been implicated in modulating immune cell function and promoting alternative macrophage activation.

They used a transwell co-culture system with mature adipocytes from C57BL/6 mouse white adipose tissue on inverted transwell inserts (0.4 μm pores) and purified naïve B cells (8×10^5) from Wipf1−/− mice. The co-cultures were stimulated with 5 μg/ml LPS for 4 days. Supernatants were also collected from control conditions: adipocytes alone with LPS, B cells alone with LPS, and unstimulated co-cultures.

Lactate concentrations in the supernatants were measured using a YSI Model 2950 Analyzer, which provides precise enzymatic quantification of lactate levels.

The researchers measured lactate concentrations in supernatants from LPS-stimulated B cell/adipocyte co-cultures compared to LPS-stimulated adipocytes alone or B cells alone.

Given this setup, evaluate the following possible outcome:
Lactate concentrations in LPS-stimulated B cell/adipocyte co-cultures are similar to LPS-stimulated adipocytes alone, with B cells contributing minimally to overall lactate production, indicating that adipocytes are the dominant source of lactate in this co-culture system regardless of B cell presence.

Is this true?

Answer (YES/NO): NO